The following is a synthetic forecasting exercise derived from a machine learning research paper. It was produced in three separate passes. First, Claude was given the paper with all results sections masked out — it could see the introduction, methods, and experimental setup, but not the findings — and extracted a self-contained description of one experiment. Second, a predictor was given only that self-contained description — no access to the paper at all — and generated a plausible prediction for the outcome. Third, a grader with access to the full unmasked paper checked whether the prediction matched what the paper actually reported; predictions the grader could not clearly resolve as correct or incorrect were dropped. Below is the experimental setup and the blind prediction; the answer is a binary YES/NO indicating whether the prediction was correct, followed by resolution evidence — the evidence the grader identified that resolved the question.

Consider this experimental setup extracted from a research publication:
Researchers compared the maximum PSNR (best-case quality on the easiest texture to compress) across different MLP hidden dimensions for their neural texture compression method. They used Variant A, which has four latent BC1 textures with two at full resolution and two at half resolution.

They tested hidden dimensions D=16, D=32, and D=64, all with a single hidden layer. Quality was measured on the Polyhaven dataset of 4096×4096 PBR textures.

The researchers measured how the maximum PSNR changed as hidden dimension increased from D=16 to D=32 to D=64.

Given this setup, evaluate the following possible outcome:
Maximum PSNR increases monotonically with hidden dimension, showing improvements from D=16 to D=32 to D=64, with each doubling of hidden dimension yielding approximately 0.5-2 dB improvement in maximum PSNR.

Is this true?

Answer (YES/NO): NO